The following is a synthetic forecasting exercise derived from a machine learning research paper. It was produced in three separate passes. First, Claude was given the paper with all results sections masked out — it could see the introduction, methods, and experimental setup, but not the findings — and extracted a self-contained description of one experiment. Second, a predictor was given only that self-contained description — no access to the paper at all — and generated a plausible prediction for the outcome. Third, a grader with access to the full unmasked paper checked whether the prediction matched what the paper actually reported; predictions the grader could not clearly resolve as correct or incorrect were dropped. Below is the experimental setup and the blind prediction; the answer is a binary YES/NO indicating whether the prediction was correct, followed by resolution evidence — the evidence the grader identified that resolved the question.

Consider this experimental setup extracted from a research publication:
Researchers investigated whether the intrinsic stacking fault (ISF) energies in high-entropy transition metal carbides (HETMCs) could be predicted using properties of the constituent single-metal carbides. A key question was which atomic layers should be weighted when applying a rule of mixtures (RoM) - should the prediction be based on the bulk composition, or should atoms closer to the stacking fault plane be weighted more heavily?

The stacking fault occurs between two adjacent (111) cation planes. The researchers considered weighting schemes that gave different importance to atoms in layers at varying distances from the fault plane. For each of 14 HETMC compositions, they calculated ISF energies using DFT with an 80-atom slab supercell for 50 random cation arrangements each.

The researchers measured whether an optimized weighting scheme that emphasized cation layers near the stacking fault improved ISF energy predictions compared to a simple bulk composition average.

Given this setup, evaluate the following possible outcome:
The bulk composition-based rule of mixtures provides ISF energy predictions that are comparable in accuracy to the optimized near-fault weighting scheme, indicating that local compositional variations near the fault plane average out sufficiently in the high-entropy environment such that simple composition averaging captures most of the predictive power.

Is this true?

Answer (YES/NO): NO